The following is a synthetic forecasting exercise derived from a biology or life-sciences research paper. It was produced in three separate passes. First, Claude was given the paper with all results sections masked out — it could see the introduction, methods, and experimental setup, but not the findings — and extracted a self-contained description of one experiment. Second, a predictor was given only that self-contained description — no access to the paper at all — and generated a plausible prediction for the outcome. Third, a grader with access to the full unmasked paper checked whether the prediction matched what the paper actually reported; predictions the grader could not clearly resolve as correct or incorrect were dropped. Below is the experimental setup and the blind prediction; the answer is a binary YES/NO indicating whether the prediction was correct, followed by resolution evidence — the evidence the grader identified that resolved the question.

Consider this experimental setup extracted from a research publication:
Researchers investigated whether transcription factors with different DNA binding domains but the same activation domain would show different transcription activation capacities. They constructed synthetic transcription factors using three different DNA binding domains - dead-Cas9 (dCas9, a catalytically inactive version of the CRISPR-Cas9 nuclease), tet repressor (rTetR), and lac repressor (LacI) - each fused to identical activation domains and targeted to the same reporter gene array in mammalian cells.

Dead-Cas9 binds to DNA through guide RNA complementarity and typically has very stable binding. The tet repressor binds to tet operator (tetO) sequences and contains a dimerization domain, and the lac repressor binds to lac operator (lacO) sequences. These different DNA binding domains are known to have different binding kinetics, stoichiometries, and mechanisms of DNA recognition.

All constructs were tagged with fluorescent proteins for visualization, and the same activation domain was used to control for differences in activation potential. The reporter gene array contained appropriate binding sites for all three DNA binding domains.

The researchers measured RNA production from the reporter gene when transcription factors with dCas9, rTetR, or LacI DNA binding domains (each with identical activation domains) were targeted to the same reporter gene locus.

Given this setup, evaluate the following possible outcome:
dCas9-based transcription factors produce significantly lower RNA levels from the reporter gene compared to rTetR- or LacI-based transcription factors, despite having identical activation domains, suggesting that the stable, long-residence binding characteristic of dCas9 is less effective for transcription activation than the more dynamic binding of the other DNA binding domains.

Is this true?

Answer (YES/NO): NO